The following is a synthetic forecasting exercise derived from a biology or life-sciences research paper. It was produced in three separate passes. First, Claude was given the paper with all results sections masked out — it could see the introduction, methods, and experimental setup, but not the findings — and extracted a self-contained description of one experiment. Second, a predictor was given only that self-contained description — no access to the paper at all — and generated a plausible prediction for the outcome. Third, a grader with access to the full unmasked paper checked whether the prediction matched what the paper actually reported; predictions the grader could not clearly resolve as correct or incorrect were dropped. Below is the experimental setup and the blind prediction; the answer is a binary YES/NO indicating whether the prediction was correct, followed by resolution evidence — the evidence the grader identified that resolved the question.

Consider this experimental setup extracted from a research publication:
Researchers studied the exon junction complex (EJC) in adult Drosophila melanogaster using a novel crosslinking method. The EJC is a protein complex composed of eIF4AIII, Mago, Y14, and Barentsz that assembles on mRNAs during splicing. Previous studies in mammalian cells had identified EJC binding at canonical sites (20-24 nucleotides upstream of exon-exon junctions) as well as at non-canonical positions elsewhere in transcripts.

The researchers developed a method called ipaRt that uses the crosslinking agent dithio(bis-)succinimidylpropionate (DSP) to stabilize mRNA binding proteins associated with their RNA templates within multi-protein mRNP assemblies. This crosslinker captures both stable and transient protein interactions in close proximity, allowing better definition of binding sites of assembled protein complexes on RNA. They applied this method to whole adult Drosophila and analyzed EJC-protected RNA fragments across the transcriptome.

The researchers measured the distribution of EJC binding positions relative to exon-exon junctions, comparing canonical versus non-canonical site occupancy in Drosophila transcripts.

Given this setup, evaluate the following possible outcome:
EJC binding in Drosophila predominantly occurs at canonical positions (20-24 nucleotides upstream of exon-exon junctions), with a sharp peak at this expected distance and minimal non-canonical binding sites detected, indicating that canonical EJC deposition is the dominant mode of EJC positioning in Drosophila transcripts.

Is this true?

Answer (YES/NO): YES